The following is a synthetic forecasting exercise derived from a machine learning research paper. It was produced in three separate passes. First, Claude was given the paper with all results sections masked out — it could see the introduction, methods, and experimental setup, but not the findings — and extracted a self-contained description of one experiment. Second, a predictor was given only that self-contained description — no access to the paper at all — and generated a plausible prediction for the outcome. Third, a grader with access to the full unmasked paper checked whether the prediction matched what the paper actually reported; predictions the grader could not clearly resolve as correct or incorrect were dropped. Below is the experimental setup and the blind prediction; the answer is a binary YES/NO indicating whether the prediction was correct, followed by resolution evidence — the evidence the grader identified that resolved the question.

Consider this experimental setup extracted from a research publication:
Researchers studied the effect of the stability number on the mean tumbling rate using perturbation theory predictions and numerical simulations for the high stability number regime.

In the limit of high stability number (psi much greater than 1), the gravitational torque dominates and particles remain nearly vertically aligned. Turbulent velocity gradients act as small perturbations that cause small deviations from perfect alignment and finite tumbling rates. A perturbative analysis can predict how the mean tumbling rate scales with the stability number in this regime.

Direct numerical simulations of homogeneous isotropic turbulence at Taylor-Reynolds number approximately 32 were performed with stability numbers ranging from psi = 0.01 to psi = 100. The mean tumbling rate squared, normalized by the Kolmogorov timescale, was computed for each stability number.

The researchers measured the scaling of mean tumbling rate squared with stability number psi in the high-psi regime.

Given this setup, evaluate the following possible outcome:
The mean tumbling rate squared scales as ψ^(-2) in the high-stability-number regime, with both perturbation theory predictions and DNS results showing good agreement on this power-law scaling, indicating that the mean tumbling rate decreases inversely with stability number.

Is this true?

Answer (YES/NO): NO